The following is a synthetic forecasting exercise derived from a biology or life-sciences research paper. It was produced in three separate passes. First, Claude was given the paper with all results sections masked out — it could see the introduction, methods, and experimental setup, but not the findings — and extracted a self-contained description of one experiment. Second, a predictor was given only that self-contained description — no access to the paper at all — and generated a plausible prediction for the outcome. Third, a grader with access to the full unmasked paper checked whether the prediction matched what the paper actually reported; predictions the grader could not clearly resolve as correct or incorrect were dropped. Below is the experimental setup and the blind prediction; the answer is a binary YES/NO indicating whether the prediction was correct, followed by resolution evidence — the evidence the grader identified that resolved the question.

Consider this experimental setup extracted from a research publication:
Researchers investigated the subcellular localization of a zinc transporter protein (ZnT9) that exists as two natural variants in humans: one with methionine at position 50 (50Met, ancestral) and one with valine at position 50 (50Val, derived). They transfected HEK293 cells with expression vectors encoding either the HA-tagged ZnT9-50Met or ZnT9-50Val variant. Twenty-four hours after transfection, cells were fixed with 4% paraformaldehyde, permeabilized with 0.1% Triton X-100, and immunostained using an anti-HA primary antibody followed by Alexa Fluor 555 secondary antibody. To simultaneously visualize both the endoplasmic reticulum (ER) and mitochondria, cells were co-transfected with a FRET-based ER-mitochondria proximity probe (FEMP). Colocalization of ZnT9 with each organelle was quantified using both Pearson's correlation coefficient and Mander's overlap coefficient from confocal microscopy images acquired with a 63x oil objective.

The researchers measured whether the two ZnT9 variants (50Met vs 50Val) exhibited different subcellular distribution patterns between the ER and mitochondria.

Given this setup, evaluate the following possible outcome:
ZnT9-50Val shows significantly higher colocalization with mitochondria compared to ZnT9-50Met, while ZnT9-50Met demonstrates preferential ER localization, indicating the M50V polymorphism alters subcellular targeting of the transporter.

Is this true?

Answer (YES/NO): NO